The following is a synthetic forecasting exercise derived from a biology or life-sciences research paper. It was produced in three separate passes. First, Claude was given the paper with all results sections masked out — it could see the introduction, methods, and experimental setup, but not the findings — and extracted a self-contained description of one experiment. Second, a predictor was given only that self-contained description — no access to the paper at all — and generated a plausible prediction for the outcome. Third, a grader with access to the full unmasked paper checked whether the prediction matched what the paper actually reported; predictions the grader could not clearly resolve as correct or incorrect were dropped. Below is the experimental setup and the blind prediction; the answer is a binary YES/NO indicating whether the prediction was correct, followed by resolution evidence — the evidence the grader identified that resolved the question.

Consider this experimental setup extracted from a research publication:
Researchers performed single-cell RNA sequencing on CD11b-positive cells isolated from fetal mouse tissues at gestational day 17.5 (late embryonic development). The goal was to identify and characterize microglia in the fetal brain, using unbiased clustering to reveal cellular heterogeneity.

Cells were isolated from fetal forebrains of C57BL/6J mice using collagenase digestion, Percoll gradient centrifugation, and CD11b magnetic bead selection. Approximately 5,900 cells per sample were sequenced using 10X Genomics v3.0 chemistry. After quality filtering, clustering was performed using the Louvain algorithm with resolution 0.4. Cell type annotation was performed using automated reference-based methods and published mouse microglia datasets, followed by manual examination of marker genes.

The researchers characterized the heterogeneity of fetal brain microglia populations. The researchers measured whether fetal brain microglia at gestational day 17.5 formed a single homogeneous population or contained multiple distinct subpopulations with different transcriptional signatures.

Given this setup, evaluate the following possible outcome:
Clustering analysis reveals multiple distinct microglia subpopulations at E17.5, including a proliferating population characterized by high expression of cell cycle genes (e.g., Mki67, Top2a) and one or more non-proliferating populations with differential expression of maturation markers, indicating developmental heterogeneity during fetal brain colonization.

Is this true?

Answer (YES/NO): YES